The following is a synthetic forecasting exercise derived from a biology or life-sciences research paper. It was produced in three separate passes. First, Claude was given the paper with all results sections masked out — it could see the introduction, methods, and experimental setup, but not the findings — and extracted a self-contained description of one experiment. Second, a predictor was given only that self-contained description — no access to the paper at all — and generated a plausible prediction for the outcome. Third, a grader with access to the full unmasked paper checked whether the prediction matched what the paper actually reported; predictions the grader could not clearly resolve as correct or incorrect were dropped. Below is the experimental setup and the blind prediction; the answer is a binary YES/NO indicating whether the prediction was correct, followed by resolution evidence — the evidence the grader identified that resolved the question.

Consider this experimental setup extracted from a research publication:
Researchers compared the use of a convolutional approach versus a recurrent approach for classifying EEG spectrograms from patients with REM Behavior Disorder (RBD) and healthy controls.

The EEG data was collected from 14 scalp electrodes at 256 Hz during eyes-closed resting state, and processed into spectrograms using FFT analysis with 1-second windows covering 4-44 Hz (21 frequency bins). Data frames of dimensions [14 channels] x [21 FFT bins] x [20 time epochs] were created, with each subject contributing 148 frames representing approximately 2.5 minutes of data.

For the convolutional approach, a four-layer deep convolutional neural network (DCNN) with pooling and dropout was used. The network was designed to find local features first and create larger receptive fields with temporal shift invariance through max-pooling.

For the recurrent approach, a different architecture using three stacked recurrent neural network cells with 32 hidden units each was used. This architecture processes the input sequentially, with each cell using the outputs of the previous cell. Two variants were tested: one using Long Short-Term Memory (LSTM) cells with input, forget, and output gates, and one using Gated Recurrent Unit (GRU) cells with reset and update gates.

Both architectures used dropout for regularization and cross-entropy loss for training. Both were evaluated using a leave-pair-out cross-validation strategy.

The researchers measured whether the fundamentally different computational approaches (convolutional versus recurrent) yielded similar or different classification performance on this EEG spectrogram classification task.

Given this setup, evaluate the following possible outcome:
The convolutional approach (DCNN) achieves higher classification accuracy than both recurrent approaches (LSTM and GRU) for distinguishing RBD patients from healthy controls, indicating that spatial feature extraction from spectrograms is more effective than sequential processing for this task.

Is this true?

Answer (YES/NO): NO